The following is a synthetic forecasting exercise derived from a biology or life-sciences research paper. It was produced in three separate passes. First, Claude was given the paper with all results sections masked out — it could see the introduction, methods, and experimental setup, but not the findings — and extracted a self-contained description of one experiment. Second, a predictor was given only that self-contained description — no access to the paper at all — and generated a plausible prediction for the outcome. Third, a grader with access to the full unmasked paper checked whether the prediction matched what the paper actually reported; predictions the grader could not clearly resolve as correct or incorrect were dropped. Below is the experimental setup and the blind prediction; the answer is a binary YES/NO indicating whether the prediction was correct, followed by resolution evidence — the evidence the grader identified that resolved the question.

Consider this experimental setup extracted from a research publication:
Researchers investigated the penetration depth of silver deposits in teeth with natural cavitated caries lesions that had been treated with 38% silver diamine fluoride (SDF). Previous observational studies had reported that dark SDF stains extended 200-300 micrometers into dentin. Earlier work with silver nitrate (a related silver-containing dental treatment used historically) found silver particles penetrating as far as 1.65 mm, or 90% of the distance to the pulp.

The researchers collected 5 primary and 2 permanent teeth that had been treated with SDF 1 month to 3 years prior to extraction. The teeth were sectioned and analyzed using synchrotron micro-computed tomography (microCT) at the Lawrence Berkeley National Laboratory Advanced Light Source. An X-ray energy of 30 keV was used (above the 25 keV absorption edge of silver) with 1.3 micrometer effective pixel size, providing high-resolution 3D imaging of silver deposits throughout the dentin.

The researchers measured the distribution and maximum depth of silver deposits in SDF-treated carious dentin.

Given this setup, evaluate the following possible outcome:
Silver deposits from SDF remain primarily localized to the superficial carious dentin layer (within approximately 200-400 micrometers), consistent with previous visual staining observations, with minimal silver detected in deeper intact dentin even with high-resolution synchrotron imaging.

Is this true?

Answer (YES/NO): NO